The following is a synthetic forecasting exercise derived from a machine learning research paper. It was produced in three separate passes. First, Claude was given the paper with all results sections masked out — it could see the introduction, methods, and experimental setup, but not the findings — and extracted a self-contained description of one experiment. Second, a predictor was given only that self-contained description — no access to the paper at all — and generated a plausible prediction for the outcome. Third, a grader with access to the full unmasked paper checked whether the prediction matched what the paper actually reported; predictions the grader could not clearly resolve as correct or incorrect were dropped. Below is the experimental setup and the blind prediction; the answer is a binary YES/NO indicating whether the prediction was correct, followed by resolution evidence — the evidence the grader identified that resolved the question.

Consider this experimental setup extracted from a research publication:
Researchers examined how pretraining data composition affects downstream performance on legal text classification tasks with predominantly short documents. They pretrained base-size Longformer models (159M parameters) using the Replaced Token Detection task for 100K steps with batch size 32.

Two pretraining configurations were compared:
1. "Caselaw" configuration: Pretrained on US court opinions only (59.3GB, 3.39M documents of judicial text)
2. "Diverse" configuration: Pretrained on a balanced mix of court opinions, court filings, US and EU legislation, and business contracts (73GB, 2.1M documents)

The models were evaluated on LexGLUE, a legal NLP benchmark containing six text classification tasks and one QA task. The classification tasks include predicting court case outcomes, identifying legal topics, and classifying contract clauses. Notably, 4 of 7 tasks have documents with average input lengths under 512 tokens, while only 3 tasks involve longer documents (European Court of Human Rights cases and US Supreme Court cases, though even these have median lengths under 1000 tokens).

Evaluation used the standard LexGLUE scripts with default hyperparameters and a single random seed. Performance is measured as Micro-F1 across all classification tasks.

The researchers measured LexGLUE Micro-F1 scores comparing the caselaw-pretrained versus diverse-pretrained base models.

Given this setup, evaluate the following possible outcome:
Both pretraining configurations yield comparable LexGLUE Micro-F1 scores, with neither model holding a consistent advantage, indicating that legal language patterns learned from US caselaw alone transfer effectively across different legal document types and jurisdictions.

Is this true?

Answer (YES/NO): NO